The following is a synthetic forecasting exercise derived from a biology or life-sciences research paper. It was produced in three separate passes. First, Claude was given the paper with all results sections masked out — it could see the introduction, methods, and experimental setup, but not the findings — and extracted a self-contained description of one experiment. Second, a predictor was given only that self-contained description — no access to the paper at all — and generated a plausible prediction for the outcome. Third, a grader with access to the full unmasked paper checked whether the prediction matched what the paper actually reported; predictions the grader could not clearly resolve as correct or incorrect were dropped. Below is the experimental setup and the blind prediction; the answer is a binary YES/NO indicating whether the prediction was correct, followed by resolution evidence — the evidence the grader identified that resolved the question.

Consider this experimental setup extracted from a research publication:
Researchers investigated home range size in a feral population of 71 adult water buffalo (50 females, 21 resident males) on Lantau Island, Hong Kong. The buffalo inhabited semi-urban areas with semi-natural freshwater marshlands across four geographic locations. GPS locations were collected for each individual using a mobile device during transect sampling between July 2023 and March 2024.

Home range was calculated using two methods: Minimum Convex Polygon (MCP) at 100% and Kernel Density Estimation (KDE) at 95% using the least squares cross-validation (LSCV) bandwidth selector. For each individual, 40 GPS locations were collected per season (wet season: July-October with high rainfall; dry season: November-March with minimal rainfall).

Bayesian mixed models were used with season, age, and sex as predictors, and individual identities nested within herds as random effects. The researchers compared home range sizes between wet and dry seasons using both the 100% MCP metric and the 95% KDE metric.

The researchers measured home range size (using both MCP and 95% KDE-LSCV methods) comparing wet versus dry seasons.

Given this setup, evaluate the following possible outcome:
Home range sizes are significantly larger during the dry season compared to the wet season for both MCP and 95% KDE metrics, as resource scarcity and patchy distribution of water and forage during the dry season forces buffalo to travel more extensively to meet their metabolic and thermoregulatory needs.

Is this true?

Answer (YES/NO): YES